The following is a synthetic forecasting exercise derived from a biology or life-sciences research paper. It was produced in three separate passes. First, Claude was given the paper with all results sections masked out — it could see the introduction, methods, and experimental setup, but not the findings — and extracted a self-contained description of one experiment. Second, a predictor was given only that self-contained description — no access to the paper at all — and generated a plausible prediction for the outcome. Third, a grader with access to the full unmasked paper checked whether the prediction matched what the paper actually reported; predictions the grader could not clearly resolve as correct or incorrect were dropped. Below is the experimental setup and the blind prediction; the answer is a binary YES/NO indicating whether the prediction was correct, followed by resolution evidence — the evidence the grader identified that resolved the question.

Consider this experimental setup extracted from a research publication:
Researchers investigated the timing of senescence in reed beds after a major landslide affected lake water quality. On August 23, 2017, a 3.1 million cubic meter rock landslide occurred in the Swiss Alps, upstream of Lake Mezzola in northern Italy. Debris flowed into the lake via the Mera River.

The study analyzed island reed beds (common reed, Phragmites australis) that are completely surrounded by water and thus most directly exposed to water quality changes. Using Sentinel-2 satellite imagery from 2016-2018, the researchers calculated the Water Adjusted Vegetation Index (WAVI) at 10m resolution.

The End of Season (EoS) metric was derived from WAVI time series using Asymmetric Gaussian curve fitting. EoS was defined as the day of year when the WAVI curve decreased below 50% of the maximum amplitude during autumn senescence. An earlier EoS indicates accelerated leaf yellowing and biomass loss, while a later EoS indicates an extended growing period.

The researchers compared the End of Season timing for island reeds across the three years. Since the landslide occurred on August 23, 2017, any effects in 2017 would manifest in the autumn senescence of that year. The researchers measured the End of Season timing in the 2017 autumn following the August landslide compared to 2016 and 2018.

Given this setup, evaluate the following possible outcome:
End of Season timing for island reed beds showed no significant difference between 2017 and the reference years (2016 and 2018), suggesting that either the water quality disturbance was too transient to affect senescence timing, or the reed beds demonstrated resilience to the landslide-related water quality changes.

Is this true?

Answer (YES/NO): NO